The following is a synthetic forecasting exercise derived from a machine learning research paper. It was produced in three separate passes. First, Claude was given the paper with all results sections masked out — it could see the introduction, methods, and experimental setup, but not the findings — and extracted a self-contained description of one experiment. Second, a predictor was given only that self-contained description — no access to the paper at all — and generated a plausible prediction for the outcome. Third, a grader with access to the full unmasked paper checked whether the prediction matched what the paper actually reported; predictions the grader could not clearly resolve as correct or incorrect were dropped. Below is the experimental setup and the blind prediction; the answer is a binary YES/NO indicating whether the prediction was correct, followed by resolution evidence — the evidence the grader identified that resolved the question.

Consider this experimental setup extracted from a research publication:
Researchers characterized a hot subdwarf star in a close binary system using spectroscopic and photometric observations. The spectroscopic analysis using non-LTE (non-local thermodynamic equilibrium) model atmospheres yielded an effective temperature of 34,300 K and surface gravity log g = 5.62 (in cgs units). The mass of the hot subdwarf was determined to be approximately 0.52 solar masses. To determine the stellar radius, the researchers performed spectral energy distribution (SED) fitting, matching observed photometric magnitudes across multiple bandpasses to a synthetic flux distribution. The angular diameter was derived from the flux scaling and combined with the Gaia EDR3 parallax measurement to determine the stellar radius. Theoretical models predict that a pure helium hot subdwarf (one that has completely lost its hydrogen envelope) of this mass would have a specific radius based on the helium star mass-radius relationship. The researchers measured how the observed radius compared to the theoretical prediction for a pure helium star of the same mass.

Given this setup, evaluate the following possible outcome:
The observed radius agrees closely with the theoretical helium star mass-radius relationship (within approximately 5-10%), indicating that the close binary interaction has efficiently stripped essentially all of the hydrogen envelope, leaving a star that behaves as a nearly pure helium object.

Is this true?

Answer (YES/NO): NO